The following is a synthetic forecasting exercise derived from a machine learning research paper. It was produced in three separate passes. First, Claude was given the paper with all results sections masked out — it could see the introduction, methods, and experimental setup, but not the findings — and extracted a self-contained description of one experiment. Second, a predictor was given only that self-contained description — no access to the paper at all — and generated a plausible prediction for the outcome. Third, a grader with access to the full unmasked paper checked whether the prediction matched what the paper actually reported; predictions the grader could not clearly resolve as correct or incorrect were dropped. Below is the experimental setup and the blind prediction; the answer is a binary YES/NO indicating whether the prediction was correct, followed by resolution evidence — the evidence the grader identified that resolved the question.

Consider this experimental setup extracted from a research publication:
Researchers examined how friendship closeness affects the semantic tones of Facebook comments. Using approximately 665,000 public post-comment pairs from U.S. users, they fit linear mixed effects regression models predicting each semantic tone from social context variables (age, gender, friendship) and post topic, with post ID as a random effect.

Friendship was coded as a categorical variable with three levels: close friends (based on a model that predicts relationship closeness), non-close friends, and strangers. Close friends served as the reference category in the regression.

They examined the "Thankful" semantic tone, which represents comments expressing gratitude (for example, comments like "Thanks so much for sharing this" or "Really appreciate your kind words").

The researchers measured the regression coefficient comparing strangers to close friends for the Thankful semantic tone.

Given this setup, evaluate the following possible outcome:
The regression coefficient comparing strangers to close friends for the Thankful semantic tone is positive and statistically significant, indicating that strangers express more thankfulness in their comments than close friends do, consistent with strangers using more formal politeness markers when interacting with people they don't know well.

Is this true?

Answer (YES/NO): YES